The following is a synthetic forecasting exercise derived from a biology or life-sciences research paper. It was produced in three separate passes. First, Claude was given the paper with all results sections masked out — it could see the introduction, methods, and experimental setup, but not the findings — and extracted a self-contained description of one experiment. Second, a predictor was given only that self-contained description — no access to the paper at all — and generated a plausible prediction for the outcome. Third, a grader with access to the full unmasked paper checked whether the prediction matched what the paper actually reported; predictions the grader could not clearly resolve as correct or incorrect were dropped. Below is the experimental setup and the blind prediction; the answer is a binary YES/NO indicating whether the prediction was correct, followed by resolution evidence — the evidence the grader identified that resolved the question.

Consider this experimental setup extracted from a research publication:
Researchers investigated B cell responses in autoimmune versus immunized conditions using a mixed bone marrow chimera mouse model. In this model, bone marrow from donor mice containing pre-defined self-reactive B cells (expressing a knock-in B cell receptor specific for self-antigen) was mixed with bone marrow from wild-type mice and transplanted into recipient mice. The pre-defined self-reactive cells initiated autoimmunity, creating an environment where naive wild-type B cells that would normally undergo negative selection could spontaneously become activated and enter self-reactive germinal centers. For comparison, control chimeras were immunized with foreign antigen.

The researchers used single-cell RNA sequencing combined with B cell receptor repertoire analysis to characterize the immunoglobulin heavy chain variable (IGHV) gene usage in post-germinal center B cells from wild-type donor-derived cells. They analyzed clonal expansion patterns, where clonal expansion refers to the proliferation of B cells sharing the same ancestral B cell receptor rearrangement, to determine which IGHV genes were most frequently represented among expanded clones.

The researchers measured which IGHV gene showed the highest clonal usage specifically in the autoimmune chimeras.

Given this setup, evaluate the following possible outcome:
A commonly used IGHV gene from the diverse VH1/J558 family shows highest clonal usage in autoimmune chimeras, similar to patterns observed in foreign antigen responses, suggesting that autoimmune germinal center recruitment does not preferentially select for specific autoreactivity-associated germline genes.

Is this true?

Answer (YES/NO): NO